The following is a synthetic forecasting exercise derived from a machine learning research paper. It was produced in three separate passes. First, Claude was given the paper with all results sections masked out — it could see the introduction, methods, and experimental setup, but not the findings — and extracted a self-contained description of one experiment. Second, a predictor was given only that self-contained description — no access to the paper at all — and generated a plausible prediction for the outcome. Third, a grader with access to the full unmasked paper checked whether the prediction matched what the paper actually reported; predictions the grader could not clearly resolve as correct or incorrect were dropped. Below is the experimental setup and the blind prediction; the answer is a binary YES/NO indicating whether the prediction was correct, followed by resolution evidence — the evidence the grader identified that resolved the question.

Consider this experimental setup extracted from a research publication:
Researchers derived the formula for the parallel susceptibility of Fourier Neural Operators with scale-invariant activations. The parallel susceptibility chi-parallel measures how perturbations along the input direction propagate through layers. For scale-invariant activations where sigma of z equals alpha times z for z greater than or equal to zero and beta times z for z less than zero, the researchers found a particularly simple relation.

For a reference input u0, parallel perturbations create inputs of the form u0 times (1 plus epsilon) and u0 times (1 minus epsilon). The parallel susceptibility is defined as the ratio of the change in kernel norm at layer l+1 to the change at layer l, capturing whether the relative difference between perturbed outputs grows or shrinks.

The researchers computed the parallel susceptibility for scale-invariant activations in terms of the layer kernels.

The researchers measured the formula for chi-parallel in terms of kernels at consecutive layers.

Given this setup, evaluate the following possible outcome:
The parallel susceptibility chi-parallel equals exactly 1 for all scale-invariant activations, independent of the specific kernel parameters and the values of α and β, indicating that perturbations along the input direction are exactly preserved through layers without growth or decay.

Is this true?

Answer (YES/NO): NO